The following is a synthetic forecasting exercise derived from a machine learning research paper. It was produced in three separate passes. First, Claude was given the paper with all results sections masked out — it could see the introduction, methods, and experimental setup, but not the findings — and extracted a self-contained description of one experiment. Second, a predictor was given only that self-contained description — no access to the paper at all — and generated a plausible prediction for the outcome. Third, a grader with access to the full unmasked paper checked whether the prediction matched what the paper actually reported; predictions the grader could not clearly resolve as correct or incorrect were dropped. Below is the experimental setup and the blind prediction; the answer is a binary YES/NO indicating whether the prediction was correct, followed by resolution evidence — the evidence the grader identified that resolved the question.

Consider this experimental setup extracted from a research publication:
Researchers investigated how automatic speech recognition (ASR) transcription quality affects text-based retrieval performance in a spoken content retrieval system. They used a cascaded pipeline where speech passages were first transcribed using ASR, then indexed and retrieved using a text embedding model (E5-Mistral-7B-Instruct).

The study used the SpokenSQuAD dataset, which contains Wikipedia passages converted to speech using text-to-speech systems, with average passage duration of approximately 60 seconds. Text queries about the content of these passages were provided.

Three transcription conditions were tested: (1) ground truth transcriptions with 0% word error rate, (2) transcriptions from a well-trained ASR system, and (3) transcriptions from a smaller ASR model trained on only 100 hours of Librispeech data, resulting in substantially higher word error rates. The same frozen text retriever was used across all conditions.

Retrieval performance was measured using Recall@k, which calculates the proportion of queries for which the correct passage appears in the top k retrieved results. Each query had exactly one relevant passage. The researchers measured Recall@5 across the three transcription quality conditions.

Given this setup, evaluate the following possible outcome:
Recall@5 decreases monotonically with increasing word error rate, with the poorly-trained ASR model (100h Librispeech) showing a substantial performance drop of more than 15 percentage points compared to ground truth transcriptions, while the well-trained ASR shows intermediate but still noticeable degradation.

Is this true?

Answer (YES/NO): NO